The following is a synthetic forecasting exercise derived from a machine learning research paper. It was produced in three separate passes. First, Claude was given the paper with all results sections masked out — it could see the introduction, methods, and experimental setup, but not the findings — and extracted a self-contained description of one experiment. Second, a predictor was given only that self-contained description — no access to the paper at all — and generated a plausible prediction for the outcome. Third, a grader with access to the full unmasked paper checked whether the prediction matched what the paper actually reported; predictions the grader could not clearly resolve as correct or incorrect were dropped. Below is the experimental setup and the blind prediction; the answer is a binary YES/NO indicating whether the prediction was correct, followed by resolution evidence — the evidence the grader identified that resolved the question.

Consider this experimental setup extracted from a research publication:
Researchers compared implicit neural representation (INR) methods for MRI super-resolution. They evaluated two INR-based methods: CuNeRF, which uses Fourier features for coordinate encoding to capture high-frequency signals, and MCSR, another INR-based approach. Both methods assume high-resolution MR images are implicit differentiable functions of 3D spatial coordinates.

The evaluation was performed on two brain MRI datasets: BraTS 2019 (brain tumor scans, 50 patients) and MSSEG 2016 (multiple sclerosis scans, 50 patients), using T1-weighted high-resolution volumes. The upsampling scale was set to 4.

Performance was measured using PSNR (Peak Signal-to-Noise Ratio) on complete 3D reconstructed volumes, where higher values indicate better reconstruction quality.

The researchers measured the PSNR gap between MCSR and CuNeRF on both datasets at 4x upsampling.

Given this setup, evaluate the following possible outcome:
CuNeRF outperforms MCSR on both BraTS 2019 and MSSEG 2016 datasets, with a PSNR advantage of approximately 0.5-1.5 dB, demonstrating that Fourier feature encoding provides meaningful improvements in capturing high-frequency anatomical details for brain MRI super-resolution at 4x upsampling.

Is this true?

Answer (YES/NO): NO